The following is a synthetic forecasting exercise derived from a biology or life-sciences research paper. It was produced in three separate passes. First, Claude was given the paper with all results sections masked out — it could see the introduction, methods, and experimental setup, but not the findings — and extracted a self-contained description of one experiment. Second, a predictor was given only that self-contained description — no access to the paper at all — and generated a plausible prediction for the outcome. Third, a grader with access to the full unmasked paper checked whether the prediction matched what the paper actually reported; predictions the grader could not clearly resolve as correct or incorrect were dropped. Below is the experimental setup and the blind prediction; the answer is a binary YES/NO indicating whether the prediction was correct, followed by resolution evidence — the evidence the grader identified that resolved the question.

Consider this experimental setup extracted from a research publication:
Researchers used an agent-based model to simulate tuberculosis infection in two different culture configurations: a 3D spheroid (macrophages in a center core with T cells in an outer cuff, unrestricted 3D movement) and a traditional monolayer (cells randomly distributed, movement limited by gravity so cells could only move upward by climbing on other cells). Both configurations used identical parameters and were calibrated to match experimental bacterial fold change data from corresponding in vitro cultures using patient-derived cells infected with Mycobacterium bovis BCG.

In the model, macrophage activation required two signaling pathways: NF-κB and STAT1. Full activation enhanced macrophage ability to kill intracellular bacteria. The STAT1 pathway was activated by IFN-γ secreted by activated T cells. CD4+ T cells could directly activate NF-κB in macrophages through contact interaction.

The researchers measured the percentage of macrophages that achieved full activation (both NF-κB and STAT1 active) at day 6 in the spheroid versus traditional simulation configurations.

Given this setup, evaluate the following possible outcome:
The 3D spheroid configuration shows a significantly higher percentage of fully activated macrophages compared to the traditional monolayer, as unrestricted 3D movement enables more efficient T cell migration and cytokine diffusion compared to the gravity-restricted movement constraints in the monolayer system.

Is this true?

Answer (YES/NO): YES